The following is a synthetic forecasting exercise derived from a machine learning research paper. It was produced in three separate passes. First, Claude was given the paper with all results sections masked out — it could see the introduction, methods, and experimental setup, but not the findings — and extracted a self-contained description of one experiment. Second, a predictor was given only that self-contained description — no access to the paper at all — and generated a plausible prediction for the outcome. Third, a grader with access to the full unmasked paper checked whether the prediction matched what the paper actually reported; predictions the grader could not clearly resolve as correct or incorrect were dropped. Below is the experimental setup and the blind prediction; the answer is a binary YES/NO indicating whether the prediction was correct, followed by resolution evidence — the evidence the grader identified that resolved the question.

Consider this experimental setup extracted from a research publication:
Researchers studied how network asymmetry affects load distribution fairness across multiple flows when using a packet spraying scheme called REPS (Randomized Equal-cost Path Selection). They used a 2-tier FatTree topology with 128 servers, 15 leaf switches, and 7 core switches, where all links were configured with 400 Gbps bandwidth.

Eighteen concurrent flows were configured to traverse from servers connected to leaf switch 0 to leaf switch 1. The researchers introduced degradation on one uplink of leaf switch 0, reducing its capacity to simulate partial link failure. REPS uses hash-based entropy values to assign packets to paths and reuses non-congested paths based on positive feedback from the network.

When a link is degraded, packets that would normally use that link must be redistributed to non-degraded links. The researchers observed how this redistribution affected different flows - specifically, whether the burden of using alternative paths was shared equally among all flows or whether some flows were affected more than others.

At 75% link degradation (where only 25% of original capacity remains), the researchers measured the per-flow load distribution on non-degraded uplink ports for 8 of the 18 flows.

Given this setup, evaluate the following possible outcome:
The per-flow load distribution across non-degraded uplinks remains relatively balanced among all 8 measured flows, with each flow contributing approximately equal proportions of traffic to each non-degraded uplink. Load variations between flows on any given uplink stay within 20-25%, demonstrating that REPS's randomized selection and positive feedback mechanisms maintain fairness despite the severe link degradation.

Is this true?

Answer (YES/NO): NO